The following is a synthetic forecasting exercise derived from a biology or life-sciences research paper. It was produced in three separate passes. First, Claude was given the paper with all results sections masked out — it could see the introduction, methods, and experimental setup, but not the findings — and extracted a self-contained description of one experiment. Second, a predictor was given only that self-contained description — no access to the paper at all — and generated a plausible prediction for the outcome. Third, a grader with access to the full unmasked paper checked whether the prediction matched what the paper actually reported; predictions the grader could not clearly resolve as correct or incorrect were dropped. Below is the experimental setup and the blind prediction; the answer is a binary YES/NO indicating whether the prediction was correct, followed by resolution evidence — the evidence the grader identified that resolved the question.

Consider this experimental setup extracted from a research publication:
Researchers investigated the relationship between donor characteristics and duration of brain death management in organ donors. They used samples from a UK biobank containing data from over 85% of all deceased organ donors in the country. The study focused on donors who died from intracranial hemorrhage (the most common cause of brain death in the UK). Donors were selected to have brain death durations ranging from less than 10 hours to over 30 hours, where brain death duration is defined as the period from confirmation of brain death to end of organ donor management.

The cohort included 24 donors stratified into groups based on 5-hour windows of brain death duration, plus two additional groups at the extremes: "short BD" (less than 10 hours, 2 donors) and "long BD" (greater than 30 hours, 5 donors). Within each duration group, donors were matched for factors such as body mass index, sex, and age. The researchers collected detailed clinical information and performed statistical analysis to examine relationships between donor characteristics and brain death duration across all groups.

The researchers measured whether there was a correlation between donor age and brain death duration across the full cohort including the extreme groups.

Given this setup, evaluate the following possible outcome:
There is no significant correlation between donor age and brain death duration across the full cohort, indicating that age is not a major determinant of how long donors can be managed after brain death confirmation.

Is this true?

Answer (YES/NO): NO